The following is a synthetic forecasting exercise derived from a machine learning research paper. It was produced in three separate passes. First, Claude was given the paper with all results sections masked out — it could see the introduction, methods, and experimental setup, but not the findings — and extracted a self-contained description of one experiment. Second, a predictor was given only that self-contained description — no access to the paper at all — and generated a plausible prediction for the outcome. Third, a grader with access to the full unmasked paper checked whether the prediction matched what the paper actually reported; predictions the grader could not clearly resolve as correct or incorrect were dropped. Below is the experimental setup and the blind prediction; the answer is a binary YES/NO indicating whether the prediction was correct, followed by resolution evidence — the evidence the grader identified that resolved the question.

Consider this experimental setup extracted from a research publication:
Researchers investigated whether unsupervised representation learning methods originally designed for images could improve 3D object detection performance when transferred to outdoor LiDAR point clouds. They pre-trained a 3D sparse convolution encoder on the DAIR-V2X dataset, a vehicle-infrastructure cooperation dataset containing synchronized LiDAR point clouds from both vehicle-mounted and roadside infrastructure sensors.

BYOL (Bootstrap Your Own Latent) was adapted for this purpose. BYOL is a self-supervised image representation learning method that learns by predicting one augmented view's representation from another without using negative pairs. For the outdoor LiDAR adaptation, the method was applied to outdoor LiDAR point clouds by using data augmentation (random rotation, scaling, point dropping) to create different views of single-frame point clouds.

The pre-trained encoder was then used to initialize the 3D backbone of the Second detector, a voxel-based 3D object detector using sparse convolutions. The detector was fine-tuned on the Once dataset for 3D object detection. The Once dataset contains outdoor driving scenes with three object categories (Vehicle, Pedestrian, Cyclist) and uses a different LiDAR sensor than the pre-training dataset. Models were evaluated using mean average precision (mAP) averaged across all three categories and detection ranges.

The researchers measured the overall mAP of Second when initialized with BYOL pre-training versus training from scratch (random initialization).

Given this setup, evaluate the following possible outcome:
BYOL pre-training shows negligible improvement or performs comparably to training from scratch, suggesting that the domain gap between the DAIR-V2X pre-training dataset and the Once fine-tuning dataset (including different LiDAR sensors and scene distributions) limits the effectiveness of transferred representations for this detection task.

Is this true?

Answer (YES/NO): NO